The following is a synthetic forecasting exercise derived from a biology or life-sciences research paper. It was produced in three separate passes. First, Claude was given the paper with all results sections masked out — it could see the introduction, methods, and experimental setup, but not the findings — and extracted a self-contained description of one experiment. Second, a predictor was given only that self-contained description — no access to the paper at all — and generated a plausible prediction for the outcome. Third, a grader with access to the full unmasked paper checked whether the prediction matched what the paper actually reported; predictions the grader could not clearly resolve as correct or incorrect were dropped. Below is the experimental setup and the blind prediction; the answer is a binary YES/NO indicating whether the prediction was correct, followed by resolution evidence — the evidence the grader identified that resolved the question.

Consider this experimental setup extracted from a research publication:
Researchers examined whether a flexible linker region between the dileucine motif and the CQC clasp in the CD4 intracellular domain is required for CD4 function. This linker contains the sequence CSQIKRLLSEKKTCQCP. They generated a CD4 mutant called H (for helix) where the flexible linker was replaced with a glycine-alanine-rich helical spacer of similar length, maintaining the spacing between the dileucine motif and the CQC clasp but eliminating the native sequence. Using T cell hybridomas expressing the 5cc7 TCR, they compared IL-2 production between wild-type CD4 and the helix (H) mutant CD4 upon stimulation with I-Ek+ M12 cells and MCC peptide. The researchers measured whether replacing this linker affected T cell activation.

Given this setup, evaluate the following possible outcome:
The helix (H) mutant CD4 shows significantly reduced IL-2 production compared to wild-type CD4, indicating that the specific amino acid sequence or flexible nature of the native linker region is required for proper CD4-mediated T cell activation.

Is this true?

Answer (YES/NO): NO